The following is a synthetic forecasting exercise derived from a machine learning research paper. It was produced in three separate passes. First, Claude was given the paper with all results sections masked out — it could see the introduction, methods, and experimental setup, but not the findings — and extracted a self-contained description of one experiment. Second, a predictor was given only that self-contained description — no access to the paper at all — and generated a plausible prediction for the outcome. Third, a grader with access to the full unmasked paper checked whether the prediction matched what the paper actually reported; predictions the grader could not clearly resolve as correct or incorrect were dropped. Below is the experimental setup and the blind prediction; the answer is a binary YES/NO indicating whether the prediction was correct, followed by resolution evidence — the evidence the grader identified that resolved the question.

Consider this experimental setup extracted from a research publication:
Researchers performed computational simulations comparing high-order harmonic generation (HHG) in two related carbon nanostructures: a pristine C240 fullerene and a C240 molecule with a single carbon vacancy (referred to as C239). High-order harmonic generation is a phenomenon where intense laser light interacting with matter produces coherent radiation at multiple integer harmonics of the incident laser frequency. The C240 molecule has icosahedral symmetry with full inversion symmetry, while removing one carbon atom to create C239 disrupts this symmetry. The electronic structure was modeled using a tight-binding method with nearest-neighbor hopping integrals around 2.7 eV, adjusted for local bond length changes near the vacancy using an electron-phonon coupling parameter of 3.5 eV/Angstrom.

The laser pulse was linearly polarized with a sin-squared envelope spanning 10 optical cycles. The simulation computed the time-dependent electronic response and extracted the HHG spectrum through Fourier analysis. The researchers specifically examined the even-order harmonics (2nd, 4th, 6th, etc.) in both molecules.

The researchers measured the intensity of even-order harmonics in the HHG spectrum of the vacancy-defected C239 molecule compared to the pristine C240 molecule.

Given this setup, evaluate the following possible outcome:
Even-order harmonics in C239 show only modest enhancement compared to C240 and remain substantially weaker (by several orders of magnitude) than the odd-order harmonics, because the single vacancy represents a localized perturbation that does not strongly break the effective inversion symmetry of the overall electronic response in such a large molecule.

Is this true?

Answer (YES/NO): NO